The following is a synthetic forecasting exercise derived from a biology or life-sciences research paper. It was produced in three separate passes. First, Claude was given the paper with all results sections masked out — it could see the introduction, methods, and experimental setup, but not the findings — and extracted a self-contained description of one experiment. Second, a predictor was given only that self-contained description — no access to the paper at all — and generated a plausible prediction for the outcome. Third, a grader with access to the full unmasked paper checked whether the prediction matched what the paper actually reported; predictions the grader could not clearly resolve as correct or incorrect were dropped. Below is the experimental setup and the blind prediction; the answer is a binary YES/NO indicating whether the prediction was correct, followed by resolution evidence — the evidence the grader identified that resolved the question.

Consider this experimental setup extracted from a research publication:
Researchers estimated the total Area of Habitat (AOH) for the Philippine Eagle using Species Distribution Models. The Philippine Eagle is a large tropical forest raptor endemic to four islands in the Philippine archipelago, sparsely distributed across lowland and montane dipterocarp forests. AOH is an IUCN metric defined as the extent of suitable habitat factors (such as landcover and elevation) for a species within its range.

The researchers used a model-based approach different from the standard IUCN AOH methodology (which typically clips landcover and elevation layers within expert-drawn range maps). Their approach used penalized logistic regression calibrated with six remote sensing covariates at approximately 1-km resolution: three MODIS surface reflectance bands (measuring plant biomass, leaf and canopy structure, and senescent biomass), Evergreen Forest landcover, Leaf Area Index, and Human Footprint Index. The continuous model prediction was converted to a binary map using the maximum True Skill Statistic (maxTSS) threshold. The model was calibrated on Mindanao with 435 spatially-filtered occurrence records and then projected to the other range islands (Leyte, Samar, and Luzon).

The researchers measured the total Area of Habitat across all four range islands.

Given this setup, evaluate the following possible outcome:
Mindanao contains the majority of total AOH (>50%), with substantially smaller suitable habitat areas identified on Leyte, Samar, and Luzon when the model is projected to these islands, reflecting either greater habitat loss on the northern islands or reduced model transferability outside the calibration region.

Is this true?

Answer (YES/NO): YES